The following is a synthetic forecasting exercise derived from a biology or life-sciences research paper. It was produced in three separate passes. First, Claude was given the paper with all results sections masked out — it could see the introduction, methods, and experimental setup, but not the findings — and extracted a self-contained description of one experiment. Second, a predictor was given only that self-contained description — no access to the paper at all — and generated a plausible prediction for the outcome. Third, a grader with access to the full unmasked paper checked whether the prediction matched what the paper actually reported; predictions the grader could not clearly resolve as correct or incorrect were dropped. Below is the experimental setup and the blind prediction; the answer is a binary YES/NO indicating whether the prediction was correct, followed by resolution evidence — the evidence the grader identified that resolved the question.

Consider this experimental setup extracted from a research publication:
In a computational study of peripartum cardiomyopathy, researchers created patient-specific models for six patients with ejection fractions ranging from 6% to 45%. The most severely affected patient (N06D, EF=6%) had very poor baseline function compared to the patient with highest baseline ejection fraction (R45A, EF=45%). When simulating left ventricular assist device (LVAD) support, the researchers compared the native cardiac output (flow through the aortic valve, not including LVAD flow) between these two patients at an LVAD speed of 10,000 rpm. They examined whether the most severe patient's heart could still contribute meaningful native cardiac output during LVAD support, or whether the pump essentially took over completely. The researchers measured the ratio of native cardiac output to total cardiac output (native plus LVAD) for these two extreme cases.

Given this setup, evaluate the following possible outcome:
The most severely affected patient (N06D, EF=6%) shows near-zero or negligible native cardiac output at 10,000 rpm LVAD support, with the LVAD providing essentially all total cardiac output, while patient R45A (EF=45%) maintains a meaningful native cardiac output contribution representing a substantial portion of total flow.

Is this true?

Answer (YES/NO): YES